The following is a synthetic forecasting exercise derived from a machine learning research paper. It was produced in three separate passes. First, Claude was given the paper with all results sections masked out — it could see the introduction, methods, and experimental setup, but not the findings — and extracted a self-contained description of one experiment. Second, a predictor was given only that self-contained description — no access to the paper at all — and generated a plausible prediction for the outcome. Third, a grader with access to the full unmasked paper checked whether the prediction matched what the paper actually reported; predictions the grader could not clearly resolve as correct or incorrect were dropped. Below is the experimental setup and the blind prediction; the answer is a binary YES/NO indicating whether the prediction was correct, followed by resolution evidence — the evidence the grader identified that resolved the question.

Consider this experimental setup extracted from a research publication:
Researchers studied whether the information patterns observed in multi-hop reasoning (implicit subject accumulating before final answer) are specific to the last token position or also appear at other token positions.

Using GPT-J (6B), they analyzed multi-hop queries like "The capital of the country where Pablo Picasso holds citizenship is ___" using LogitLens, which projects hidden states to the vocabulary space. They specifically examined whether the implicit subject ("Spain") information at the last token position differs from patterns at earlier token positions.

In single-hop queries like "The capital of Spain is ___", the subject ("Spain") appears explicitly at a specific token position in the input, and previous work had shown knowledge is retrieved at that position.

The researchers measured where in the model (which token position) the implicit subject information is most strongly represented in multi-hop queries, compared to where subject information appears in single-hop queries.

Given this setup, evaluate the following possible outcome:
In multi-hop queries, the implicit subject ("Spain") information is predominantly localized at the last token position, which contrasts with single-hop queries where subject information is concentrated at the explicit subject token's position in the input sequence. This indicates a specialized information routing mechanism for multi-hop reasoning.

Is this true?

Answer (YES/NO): YES